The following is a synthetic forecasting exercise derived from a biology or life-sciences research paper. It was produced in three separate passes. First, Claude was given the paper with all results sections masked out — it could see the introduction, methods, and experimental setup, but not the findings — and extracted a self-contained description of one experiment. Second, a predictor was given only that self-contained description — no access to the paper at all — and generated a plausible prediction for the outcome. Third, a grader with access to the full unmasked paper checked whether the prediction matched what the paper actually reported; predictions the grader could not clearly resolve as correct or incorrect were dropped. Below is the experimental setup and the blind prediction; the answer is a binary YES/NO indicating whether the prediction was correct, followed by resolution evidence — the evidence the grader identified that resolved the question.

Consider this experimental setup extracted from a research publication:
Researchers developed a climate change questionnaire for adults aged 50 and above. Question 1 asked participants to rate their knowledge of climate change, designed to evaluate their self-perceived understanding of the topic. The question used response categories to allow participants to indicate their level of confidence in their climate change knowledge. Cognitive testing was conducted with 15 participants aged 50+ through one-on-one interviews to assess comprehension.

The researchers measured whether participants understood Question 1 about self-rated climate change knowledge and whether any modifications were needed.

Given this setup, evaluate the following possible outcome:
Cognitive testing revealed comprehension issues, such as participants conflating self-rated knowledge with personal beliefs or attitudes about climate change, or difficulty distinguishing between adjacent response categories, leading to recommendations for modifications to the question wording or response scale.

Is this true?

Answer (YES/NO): NO